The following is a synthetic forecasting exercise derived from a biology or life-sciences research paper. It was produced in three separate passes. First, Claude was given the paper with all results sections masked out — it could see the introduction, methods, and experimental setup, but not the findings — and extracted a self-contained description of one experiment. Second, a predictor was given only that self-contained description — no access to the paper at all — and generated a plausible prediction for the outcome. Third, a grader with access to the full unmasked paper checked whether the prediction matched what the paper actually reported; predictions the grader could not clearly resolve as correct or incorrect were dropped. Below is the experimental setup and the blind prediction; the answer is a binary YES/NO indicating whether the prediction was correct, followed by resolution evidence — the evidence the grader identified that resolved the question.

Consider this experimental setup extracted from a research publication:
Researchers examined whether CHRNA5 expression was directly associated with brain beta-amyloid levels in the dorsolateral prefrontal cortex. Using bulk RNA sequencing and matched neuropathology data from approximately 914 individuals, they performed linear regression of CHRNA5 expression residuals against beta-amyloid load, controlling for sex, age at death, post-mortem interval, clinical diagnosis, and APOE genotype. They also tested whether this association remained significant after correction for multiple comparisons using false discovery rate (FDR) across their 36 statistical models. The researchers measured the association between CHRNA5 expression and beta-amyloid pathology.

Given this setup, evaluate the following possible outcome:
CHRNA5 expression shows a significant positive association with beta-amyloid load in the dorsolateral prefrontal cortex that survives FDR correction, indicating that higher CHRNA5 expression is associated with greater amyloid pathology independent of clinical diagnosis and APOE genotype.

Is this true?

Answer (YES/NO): NO